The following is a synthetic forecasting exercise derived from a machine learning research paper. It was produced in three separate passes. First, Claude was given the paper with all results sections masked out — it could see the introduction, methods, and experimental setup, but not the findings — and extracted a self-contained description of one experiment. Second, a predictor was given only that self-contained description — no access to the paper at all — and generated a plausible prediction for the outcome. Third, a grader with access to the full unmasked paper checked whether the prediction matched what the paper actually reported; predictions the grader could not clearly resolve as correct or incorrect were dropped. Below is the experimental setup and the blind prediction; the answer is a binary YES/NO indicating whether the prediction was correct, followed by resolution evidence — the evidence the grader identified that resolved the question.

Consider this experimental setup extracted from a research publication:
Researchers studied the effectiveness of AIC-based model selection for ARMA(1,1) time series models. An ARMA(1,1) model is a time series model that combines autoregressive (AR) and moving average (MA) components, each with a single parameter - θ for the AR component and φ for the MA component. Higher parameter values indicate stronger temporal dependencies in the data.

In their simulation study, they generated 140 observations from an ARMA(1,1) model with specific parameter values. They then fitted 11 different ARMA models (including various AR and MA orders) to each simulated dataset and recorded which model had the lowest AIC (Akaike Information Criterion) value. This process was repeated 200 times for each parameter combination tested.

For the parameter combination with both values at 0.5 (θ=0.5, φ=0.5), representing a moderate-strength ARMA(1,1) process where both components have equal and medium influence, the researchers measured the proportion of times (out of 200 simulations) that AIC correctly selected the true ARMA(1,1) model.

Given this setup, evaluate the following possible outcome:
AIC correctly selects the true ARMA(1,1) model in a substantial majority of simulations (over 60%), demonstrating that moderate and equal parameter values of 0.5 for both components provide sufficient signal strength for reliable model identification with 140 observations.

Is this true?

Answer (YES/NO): NO